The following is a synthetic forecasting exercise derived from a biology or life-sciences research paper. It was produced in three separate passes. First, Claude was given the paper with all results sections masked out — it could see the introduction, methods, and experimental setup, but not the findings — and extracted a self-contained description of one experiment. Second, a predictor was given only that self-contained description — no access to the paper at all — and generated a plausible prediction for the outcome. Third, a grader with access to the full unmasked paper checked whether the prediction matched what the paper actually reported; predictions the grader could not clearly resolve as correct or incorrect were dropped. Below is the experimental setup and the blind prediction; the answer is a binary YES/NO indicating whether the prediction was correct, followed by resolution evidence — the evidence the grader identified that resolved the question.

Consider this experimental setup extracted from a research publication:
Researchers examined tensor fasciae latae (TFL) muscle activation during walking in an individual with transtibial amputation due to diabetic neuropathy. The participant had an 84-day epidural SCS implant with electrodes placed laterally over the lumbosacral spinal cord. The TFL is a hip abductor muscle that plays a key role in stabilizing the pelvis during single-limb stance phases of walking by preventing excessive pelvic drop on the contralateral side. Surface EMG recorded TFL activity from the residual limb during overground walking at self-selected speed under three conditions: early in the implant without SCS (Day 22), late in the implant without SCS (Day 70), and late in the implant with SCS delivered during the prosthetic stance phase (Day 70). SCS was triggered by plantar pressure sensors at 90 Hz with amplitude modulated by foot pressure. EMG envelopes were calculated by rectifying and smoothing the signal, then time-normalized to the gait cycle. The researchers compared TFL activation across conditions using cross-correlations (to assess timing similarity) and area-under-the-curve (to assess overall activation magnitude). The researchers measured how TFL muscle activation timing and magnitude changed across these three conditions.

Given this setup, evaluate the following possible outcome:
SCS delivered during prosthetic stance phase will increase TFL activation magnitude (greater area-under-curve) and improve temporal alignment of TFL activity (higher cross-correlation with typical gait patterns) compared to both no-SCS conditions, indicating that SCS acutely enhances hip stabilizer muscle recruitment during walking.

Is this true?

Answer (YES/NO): NO